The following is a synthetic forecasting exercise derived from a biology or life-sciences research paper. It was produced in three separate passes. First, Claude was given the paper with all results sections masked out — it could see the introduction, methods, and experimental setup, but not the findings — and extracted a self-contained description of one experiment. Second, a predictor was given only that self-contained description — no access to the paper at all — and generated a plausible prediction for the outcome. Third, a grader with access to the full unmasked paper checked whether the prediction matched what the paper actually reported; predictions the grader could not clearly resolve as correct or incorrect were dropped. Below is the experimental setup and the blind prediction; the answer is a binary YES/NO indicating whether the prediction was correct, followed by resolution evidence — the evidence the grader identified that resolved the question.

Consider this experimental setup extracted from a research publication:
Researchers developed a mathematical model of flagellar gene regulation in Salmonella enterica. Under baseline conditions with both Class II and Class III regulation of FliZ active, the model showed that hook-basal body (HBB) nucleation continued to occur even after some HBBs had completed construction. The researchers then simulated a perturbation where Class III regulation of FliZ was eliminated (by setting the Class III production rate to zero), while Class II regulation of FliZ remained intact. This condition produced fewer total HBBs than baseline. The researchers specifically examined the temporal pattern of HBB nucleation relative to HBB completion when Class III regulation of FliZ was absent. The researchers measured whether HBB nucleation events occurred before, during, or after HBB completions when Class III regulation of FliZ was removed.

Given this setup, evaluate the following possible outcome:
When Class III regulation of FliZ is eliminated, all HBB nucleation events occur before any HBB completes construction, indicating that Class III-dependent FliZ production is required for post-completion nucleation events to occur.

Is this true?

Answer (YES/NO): YES